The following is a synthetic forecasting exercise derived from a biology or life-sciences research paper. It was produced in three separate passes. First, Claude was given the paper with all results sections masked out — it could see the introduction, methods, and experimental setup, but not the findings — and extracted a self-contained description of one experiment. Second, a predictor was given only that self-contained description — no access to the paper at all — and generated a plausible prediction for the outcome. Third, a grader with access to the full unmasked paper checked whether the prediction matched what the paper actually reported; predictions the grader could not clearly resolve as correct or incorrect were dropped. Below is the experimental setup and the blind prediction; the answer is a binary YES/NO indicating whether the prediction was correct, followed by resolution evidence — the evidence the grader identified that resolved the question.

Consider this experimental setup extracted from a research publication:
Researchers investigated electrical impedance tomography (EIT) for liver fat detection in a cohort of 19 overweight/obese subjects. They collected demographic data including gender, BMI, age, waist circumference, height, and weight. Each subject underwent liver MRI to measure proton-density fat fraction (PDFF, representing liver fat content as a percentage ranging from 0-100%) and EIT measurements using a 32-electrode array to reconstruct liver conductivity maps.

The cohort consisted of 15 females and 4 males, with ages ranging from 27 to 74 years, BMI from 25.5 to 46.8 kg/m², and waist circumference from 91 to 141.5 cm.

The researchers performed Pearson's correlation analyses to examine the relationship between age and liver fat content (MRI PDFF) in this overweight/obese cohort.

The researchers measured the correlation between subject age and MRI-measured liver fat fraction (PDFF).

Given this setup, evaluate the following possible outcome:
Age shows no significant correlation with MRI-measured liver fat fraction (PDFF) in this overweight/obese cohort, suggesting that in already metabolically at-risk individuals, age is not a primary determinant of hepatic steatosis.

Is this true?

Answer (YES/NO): YES